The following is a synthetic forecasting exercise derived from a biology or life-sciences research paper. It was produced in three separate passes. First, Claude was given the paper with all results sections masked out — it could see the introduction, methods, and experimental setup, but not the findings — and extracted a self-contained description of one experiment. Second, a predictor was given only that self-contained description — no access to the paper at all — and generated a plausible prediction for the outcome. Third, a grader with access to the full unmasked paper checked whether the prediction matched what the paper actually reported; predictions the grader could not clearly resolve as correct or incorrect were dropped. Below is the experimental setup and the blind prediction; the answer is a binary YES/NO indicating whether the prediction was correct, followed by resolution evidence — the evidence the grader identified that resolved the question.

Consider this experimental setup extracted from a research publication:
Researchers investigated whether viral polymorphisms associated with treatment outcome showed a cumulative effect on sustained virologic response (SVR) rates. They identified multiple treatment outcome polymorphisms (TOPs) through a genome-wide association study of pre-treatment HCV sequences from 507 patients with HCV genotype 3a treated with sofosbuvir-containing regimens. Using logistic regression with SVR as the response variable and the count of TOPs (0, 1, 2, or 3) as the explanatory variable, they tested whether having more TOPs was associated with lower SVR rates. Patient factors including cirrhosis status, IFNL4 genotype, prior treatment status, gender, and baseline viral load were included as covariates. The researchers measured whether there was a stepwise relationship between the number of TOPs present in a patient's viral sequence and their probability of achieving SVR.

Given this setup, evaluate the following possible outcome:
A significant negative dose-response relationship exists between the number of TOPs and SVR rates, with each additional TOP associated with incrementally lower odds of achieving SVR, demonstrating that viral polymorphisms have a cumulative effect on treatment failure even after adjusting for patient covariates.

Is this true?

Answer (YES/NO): YES